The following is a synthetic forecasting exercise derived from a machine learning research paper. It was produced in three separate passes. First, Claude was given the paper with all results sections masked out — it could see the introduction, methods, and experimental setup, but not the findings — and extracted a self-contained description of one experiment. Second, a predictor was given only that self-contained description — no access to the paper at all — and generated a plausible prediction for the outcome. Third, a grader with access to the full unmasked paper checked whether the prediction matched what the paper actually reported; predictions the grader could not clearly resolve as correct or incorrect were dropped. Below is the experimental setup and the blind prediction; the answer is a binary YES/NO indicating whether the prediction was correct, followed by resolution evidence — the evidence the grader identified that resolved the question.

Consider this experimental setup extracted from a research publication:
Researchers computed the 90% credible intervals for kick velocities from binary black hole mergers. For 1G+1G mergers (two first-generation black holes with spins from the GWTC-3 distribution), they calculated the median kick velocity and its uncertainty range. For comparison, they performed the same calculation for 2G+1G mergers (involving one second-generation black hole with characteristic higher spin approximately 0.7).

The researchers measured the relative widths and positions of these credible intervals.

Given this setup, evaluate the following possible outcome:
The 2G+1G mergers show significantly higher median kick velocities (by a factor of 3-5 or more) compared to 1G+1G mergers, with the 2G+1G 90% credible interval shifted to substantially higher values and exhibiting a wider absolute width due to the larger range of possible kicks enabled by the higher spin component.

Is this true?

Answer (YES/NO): YES